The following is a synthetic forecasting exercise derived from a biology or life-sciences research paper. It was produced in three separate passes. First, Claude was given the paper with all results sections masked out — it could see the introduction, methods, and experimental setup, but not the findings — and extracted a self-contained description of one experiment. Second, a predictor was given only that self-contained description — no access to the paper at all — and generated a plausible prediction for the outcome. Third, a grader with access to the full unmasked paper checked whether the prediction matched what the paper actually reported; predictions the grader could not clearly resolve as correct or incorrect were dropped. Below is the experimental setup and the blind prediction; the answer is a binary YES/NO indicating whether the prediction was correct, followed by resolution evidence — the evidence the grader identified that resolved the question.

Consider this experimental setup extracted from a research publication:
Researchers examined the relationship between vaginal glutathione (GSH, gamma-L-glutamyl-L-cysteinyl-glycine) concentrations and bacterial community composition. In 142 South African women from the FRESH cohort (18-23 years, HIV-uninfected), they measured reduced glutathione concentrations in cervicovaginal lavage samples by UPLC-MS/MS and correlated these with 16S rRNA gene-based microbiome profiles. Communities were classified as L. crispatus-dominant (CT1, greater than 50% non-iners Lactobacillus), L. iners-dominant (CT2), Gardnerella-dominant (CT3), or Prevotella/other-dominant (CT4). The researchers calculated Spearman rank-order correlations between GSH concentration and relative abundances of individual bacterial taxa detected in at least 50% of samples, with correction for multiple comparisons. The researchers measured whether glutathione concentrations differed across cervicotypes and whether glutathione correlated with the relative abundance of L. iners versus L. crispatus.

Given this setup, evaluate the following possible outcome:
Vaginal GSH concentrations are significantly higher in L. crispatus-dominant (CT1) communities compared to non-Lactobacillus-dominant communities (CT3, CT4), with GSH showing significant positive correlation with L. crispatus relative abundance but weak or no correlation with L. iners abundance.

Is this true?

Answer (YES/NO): NO